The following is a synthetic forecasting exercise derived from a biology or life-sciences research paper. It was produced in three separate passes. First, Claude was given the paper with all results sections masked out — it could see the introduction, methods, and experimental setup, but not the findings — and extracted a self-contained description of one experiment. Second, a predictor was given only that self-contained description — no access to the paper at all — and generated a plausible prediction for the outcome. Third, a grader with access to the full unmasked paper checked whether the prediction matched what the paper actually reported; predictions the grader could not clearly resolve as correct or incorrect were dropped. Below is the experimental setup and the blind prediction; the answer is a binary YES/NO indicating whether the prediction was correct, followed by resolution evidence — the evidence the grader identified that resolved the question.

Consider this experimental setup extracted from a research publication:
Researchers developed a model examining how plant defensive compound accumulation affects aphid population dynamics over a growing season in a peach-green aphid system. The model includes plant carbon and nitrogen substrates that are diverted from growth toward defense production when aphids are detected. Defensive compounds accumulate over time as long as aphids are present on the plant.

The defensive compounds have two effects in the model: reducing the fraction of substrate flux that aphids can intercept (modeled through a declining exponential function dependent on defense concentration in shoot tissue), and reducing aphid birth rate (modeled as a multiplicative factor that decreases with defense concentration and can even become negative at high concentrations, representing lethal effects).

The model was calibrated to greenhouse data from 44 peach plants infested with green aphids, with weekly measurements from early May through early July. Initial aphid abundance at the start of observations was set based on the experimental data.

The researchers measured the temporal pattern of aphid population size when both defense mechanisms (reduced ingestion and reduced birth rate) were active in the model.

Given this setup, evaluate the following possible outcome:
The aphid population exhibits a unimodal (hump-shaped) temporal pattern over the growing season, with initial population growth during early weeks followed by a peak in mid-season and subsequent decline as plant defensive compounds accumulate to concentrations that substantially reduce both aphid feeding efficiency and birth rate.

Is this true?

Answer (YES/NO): YES